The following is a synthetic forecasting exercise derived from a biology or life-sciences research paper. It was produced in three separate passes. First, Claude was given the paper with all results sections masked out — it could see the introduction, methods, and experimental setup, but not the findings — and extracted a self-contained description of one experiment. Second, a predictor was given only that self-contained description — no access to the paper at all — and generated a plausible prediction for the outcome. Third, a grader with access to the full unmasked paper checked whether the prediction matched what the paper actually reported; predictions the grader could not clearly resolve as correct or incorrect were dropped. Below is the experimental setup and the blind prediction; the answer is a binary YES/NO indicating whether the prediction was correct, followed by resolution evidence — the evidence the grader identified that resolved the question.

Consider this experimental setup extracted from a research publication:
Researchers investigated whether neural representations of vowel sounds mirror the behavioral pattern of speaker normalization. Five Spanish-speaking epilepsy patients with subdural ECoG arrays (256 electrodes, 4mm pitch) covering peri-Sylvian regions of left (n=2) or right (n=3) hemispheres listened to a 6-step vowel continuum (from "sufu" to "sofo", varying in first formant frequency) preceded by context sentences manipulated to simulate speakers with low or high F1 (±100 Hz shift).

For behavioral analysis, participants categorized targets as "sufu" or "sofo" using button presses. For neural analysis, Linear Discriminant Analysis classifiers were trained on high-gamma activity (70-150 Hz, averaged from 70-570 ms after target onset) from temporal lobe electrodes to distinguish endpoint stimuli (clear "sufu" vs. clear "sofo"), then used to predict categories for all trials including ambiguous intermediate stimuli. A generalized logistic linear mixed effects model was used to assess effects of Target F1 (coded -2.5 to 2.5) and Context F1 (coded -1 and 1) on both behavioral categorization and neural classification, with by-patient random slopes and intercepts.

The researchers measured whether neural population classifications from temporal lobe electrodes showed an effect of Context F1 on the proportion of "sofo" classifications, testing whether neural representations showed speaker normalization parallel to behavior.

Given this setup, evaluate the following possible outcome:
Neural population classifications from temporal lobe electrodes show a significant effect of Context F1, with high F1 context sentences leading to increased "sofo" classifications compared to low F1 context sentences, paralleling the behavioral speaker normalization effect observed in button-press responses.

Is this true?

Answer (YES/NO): NO